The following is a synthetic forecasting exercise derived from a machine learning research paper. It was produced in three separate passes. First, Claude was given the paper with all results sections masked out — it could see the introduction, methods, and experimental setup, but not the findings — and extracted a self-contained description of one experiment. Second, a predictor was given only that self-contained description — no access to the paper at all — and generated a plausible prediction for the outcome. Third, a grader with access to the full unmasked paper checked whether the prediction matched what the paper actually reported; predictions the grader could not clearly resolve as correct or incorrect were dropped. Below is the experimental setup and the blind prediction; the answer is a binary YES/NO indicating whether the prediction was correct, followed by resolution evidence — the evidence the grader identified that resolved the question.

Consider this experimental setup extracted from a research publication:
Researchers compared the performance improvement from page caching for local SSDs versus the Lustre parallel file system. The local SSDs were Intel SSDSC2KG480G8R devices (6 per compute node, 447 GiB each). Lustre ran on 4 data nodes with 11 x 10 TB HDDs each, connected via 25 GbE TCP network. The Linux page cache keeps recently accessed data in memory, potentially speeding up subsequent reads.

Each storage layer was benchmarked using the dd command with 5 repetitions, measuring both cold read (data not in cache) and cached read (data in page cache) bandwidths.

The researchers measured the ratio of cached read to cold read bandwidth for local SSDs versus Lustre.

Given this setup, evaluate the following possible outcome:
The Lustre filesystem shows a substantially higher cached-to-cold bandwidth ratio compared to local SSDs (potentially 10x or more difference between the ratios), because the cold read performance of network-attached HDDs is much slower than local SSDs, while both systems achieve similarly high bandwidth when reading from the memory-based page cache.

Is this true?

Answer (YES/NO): NO